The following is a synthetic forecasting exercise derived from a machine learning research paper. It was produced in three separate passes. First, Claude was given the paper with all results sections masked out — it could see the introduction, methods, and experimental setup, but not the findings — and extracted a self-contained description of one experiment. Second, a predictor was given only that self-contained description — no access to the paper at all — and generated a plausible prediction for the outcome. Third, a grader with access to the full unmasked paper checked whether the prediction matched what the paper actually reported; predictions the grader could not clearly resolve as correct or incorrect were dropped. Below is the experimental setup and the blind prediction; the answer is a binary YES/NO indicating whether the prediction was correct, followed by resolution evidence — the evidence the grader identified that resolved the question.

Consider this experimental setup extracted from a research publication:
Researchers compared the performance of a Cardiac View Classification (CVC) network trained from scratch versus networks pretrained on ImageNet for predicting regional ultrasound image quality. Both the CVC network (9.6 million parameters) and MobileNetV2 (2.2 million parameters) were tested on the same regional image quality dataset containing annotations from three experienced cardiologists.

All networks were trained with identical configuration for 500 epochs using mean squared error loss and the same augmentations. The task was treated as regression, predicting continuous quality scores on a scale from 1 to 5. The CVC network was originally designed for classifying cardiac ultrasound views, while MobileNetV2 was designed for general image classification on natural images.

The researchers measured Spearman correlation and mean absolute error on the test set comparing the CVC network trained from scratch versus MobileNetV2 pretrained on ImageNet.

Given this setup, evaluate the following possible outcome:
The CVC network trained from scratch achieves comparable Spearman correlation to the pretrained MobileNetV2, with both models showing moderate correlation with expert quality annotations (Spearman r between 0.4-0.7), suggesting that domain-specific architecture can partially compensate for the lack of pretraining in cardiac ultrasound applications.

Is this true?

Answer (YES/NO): YES